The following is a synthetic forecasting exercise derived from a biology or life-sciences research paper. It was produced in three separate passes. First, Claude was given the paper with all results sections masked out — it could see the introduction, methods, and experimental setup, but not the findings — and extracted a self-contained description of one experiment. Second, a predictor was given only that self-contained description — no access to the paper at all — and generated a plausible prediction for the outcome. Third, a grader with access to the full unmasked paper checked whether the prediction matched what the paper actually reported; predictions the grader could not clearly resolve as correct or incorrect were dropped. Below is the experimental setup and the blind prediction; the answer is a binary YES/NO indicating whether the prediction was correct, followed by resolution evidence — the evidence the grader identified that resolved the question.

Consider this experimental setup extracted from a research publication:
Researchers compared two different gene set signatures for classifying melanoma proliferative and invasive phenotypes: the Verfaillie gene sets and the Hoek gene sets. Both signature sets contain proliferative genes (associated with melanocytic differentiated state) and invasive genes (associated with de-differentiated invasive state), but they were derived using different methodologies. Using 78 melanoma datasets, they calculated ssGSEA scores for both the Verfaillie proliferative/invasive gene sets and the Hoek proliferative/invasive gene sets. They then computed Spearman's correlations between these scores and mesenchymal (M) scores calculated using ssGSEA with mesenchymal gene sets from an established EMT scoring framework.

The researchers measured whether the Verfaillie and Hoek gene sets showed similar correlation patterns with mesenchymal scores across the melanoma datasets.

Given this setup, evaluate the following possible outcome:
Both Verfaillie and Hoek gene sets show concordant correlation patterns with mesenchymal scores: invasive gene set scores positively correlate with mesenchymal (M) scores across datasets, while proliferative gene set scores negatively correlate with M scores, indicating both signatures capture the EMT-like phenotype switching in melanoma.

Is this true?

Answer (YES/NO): YES